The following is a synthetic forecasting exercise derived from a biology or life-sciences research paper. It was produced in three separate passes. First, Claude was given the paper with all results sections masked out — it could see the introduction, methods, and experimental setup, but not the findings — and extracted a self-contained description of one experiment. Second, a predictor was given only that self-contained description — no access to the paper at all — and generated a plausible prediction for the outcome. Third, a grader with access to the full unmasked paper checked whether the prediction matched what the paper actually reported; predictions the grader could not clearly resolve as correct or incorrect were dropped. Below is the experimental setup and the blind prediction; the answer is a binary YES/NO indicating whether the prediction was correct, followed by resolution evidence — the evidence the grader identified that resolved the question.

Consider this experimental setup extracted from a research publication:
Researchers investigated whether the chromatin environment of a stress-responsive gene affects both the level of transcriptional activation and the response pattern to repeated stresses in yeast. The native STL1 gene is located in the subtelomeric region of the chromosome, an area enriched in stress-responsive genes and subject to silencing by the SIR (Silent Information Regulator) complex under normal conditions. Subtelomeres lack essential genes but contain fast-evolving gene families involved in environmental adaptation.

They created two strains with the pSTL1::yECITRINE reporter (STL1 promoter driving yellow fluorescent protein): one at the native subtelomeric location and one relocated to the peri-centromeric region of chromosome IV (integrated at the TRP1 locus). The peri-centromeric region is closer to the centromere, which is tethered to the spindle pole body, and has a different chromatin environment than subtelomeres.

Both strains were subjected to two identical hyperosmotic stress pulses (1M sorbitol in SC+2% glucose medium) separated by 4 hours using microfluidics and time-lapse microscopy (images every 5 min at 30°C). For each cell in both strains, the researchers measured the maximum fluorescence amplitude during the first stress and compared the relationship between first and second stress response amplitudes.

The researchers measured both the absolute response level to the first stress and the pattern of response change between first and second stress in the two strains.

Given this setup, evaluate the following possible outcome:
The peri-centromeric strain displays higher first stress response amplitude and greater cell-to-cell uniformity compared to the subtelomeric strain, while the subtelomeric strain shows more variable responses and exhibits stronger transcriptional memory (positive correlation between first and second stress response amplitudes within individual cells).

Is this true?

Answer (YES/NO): NO